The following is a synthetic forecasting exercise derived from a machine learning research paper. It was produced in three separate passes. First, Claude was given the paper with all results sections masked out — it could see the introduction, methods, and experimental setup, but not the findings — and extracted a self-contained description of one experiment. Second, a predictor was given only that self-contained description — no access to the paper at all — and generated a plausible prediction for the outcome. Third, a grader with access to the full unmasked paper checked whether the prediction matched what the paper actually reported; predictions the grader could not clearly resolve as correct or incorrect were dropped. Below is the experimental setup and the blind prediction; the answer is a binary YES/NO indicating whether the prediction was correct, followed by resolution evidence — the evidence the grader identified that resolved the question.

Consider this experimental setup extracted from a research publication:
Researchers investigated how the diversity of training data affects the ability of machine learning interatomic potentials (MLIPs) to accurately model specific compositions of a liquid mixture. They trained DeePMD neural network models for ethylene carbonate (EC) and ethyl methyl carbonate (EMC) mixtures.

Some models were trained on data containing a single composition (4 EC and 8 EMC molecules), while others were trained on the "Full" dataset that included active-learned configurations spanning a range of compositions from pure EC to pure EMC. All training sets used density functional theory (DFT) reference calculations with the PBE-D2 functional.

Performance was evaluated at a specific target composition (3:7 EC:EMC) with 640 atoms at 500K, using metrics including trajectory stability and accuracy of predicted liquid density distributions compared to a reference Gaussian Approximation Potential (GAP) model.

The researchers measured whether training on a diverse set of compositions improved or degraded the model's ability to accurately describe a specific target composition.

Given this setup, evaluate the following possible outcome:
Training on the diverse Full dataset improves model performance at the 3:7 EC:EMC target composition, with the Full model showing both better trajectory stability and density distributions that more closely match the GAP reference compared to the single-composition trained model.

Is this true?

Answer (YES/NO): NO